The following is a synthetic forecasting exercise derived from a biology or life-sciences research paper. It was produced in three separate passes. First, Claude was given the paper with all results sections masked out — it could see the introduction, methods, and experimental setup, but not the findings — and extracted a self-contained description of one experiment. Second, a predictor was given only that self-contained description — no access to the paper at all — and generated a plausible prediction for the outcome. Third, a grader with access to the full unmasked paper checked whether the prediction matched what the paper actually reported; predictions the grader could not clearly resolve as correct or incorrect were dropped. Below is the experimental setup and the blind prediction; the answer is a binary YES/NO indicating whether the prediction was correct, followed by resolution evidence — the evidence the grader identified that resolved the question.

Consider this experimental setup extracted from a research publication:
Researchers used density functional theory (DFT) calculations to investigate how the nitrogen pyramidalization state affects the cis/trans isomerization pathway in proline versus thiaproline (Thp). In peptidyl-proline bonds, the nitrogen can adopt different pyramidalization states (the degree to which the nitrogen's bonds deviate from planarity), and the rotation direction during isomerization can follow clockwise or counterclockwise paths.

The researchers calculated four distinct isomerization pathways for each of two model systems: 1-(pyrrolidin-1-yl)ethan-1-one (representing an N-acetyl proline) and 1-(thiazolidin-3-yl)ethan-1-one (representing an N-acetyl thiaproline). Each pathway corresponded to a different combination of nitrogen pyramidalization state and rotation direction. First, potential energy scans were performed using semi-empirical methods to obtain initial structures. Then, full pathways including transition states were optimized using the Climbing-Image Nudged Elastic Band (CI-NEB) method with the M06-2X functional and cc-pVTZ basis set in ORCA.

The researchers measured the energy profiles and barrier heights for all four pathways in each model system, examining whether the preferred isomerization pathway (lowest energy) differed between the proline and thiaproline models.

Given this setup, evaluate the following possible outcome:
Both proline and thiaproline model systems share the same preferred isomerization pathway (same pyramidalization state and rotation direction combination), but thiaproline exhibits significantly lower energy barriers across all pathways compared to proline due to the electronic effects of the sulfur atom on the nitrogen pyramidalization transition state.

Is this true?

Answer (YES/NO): NO